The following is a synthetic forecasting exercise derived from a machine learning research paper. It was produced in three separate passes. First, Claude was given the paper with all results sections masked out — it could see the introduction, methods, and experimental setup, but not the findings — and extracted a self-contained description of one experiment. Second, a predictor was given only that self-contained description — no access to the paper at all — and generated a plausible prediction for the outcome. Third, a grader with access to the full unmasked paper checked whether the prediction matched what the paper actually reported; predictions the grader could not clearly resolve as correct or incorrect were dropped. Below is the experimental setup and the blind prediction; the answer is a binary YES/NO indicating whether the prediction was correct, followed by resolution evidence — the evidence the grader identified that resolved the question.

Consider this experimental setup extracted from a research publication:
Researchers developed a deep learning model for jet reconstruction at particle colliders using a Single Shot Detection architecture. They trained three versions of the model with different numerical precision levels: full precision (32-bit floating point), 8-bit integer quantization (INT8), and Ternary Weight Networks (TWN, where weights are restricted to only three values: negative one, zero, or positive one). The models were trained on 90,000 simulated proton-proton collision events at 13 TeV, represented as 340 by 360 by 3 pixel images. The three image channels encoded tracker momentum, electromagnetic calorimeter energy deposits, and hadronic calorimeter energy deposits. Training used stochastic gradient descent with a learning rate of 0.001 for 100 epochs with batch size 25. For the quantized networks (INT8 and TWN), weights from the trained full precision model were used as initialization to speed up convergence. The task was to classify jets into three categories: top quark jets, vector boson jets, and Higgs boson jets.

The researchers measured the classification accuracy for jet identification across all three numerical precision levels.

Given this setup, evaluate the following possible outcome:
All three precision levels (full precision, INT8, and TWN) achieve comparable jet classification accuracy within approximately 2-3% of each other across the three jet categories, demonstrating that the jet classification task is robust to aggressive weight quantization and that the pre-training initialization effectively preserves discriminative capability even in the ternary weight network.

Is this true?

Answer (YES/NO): NO